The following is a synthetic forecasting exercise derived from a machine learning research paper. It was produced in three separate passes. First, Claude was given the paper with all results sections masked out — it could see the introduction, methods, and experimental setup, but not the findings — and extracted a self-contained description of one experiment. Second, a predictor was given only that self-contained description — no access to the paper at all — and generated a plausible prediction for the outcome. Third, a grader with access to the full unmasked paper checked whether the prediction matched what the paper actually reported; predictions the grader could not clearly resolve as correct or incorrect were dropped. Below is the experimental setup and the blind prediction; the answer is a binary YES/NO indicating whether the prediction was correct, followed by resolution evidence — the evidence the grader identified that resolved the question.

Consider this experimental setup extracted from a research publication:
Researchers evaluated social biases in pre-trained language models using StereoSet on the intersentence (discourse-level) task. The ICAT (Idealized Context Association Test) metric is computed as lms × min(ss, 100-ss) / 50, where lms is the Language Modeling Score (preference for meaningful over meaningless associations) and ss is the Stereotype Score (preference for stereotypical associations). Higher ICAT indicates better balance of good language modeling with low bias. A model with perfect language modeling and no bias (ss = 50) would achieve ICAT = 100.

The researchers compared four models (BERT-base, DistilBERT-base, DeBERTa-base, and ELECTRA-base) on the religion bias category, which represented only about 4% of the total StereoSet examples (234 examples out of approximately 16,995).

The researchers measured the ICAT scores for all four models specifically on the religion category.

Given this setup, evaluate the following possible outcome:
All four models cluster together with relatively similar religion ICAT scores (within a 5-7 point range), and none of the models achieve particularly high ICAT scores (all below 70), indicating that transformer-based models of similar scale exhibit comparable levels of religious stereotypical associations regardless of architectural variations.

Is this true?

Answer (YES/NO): NO